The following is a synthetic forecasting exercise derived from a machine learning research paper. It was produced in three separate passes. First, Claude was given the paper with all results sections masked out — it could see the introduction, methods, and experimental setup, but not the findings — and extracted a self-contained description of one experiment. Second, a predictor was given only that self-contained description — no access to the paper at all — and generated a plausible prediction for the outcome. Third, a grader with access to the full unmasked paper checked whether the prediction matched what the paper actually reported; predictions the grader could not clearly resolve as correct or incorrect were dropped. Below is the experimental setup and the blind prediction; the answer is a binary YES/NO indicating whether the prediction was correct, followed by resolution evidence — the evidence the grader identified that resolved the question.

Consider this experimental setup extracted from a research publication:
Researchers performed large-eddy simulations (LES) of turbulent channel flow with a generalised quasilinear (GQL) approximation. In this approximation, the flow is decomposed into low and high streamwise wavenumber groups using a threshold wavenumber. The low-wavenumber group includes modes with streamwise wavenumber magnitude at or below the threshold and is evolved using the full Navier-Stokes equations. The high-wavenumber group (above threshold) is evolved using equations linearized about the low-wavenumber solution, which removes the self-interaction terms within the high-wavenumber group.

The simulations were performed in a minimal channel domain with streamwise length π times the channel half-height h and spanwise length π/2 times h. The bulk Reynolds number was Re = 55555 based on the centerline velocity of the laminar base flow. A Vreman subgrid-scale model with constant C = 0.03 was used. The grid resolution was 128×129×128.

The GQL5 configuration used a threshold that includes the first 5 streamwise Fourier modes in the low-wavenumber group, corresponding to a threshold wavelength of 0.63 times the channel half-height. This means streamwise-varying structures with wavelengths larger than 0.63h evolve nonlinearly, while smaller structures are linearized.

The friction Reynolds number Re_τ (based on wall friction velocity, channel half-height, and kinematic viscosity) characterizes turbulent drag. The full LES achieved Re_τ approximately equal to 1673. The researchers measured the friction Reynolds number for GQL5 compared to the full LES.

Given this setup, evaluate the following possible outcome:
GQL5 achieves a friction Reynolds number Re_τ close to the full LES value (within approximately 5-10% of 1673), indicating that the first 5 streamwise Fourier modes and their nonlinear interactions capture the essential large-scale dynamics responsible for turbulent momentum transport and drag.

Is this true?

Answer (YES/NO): YES